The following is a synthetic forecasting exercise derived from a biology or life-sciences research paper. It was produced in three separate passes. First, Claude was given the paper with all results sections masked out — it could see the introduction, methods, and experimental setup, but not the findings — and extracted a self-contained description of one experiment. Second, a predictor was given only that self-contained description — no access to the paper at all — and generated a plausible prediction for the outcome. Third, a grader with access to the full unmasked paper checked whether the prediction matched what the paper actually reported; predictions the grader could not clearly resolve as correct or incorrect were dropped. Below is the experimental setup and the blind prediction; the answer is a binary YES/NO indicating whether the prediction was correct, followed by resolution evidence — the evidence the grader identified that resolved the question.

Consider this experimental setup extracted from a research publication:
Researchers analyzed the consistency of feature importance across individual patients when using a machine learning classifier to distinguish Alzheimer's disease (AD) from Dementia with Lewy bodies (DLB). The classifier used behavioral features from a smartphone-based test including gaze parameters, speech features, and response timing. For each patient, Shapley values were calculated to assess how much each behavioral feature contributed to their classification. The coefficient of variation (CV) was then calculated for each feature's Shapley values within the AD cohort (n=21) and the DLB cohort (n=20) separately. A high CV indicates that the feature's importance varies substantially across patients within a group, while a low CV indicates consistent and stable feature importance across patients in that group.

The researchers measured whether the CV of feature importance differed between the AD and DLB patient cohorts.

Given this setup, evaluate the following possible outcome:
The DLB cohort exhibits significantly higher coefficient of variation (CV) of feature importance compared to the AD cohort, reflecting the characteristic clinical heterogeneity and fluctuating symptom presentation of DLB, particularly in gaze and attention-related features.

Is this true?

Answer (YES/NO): NO